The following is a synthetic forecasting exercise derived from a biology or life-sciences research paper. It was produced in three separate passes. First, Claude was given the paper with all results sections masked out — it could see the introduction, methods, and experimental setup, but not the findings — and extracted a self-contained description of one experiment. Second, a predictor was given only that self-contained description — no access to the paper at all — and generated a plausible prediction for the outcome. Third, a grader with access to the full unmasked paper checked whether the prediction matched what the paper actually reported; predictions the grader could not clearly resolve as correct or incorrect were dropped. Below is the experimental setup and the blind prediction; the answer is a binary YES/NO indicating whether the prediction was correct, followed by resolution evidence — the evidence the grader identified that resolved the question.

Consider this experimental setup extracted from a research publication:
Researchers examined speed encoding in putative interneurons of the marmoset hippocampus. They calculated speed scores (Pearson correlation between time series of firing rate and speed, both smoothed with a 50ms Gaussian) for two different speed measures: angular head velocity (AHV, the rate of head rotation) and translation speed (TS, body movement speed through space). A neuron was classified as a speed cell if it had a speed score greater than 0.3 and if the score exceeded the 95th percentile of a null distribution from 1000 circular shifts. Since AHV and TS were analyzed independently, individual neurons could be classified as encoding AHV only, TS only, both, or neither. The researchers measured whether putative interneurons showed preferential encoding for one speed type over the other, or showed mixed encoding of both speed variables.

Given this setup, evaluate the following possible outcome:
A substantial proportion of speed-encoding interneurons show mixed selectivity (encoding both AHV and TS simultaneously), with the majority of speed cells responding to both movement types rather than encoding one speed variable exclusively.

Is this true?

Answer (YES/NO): NO